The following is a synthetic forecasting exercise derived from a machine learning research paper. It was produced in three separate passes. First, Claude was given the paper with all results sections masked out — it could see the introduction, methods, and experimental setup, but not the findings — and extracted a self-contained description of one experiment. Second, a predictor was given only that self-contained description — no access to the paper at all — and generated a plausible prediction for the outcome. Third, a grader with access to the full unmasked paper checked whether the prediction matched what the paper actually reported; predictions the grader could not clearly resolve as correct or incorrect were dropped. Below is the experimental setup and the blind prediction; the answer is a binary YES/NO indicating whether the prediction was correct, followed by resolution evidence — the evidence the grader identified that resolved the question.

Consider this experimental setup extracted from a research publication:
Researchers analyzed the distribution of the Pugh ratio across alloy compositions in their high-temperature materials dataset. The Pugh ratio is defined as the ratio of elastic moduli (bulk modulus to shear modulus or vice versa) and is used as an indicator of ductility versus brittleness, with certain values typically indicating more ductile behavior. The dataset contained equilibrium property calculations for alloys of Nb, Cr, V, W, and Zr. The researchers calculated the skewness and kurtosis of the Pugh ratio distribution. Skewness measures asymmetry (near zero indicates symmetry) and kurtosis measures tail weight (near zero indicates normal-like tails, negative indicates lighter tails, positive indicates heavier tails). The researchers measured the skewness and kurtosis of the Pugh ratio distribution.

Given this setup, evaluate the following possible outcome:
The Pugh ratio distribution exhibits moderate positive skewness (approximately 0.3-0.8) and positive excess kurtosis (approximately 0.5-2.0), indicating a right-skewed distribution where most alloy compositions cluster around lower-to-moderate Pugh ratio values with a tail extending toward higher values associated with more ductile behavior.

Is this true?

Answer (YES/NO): NO